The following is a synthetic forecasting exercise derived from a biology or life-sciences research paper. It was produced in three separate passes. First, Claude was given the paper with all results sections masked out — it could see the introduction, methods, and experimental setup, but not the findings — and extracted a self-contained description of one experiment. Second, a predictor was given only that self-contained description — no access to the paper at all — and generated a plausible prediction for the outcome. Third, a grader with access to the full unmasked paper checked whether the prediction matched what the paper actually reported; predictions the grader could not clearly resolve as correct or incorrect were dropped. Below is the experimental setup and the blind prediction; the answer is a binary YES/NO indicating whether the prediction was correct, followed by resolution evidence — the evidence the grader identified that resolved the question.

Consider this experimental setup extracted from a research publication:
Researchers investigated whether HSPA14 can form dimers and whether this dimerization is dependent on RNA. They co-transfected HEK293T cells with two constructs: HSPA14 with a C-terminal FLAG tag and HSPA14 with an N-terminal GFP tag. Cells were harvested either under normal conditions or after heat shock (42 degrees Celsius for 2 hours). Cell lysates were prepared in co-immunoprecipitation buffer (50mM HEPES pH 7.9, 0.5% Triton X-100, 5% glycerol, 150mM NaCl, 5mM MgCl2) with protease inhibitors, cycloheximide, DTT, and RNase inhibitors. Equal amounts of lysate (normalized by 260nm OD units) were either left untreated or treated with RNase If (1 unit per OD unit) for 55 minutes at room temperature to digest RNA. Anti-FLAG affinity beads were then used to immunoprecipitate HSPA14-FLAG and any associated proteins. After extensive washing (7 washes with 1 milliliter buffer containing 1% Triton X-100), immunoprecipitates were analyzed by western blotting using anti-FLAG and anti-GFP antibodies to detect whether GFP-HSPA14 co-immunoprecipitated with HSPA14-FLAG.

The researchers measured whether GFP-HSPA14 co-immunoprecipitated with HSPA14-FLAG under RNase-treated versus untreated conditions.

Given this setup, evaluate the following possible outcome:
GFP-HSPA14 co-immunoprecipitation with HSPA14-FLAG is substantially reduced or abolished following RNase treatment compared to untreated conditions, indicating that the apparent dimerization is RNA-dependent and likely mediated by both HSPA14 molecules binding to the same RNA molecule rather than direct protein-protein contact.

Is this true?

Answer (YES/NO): NO